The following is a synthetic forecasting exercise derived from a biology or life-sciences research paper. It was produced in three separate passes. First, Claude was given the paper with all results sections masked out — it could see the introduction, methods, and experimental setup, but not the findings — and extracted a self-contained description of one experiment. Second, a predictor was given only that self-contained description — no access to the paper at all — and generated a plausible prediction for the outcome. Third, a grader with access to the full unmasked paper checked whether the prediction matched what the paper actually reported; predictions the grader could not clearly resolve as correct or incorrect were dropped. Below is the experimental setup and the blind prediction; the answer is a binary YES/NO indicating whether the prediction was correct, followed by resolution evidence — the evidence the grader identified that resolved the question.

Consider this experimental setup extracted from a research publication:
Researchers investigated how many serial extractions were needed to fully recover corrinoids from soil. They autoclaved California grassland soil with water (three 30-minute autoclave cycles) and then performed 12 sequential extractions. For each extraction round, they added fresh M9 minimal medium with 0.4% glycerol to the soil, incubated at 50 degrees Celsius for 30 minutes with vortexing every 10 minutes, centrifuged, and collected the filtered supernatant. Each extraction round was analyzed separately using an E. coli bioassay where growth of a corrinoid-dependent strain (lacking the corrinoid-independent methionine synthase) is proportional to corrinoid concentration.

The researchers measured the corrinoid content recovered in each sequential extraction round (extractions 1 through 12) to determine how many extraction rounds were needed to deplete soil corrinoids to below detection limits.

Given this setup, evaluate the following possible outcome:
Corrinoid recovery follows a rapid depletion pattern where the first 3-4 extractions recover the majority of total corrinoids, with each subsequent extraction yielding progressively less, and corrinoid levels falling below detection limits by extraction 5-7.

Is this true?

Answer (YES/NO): NO